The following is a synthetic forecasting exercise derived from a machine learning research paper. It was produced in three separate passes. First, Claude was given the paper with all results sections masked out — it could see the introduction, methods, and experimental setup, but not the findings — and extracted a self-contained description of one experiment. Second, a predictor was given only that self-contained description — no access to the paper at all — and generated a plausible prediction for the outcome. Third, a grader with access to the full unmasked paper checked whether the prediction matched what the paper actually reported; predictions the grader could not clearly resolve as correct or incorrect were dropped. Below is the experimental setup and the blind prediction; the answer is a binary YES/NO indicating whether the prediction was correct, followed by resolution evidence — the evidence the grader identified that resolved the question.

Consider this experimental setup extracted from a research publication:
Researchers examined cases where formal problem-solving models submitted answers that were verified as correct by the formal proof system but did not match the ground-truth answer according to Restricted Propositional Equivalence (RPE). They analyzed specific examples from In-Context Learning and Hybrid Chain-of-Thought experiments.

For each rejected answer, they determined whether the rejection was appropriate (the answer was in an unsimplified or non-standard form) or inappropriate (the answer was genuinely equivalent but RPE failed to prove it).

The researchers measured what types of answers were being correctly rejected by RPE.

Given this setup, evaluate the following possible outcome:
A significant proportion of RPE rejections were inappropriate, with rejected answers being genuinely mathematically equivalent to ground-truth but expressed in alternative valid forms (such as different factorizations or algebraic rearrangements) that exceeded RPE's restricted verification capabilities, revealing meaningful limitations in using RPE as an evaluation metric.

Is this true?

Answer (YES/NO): NO